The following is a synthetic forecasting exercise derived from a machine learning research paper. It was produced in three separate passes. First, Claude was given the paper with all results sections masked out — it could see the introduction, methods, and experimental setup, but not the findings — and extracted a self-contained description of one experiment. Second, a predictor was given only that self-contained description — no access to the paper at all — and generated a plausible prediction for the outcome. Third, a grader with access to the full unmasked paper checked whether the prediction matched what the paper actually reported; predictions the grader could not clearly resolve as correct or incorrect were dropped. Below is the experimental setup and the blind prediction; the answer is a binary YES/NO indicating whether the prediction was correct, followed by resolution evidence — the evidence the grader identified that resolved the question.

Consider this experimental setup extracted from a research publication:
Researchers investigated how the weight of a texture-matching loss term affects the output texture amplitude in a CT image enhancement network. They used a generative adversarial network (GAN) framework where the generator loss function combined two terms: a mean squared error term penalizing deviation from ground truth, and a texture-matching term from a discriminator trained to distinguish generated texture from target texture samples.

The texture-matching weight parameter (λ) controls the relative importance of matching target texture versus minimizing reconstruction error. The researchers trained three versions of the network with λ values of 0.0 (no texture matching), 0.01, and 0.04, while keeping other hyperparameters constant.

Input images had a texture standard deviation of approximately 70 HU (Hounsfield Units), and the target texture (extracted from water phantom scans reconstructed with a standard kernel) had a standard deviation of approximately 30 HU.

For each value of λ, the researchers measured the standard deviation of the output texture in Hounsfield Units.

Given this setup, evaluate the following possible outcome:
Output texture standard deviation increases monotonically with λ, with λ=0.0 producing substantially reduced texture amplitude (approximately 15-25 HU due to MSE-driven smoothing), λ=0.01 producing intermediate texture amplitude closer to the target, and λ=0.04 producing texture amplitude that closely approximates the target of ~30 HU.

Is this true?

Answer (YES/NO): NO